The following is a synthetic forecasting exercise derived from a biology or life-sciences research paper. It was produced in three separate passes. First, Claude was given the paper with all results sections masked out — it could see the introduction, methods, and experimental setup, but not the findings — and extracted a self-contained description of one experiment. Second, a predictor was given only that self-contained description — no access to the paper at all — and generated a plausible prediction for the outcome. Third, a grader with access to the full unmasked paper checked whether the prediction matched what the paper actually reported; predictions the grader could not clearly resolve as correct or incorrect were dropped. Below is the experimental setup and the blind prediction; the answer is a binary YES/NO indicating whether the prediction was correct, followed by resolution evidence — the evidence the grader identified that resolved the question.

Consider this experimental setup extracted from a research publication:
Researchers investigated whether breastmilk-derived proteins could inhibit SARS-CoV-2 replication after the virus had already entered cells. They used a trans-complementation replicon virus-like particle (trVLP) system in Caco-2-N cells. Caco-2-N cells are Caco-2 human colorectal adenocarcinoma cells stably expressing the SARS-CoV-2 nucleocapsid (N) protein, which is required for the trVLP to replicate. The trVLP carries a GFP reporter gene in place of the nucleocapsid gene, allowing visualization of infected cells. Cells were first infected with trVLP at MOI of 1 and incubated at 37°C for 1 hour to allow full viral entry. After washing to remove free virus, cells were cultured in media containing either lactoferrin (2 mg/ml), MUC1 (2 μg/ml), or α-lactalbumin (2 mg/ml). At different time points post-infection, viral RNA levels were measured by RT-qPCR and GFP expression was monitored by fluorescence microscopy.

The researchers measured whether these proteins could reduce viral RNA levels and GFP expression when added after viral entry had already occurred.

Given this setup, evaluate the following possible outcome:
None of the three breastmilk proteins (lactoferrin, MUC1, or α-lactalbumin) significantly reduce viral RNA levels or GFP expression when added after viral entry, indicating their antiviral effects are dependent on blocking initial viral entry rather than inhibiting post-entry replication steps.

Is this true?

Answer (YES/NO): NO